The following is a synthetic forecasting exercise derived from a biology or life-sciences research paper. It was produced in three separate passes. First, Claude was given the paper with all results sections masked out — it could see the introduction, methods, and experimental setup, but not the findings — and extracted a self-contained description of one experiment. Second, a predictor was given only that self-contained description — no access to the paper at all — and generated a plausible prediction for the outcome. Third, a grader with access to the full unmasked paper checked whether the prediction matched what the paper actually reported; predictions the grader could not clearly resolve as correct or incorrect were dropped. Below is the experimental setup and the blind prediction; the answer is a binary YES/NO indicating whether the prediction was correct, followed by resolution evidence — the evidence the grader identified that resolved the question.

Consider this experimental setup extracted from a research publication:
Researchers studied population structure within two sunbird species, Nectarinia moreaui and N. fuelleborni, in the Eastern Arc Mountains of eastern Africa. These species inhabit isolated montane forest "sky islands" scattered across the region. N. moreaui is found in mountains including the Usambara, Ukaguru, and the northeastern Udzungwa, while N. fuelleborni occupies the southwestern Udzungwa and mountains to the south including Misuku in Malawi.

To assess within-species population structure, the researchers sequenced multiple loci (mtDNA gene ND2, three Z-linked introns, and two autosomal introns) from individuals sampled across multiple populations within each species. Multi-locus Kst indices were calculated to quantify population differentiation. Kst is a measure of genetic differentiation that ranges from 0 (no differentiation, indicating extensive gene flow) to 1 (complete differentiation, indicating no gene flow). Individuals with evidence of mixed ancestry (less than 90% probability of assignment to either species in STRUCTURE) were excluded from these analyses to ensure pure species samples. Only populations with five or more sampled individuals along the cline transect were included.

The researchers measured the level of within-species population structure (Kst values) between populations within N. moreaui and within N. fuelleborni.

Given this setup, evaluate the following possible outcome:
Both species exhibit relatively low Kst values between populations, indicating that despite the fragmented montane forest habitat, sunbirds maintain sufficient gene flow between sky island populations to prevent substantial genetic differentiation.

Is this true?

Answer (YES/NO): NO